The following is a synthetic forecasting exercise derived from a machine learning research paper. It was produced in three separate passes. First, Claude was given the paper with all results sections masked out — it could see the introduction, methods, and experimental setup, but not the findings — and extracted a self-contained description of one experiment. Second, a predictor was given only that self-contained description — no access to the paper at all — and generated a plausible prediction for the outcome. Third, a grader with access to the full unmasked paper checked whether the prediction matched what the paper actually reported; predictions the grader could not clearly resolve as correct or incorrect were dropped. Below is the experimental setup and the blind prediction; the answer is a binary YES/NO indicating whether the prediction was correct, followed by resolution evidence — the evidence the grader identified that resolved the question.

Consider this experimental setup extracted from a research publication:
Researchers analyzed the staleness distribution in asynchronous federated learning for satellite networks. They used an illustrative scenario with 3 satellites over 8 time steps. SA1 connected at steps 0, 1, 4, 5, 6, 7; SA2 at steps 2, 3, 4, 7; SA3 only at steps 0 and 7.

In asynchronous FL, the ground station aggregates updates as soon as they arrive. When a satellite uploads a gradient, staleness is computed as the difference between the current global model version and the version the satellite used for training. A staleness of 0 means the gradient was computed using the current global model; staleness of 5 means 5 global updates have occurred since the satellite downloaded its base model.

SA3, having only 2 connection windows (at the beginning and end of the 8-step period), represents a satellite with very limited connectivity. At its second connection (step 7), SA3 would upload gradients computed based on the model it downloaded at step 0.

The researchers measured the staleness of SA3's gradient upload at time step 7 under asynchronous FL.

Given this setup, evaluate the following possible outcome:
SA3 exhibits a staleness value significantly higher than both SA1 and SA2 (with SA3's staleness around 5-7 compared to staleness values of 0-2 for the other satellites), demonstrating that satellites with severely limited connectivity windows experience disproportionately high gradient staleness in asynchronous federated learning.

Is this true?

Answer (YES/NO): YES